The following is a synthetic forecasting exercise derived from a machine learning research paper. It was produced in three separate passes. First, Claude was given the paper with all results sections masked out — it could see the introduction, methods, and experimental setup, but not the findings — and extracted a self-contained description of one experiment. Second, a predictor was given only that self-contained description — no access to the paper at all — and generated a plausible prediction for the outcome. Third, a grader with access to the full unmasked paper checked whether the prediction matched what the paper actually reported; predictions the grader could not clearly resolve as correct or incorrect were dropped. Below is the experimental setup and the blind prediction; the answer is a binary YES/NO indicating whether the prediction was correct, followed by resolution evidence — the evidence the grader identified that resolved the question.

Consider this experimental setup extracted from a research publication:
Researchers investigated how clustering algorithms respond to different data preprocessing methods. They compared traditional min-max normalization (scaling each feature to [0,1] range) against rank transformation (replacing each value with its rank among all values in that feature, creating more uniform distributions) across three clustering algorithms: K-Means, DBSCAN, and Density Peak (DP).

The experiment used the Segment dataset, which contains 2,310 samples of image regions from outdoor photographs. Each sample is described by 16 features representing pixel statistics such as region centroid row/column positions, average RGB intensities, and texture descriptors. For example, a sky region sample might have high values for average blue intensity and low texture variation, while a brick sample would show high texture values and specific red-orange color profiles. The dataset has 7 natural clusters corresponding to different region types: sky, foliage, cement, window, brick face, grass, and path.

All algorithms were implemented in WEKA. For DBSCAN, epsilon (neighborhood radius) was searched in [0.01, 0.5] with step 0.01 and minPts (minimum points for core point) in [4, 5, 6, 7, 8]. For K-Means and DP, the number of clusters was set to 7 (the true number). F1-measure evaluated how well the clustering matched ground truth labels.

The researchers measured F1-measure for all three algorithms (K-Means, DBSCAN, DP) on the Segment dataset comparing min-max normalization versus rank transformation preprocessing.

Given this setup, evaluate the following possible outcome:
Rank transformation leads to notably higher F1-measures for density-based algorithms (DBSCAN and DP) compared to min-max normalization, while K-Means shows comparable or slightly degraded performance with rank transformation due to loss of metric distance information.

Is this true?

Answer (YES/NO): NO